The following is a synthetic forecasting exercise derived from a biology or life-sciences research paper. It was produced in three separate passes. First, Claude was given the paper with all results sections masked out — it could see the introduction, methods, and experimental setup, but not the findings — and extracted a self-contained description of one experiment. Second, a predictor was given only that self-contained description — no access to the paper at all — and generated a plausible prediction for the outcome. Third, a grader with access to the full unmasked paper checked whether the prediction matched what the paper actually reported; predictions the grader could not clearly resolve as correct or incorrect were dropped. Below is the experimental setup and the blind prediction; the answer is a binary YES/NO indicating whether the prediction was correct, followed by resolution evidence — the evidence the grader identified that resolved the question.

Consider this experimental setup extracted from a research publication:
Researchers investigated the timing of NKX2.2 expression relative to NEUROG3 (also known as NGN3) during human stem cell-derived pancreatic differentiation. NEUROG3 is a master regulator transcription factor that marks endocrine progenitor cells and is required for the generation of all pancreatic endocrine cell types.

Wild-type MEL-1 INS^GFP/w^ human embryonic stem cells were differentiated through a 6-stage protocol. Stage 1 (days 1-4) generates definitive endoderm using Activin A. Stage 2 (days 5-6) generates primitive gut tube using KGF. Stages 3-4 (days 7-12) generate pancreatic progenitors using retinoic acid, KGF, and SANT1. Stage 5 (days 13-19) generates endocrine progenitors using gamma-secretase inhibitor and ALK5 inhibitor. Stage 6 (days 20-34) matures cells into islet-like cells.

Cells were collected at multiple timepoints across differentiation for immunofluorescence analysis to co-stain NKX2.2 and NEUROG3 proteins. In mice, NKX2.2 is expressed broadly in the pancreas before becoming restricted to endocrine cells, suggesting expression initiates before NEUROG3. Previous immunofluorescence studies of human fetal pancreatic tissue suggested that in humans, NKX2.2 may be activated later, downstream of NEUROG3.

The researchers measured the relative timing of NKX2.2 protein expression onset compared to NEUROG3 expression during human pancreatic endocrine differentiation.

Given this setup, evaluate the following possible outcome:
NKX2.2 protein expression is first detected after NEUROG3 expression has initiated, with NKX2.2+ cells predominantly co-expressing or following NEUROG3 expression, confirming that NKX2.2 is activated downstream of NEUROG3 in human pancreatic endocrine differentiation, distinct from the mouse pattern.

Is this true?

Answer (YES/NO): NO